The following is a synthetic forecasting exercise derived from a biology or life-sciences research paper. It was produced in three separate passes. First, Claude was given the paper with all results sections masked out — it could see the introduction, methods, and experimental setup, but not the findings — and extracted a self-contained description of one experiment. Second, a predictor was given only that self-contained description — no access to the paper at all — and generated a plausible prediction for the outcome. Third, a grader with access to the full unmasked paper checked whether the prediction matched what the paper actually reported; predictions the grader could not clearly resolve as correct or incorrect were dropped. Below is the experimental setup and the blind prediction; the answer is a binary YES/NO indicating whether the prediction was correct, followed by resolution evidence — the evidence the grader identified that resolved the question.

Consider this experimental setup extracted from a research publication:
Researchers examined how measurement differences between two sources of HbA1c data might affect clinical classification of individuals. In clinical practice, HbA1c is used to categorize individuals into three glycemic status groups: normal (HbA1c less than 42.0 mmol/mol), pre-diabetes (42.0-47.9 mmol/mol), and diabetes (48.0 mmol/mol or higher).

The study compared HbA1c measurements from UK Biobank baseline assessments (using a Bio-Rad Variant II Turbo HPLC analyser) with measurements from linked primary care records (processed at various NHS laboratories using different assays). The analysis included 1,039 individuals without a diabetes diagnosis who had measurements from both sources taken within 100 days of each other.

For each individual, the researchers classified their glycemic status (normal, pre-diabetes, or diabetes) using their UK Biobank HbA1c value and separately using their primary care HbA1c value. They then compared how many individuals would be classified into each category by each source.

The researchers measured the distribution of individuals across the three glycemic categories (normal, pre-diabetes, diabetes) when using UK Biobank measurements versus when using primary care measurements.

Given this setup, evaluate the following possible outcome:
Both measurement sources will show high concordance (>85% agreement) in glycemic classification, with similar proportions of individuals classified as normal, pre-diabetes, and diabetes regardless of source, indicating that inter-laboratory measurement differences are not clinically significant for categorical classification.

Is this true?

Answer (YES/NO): NO